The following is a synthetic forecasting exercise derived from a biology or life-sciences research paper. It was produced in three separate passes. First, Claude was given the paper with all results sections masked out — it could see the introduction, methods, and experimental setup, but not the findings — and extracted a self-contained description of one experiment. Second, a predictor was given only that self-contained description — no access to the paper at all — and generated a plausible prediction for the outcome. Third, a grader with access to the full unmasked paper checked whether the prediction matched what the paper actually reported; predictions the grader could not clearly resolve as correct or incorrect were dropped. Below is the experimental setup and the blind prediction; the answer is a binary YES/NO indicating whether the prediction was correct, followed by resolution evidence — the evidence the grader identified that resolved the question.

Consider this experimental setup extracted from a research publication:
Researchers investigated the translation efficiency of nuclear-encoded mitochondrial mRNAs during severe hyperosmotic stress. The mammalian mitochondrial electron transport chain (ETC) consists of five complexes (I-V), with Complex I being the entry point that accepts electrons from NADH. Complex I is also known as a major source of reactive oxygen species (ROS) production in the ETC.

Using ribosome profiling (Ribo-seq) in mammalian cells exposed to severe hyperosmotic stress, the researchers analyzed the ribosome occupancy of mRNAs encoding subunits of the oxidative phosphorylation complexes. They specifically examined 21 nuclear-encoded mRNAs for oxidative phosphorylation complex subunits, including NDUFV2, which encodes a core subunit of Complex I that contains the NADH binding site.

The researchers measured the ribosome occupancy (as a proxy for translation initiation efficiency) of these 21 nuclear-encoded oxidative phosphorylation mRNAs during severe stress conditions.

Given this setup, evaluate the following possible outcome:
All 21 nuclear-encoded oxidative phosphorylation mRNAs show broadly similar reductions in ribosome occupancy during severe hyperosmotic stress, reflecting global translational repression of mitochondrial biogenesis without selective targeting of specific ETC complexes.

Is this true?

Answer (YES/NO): NO